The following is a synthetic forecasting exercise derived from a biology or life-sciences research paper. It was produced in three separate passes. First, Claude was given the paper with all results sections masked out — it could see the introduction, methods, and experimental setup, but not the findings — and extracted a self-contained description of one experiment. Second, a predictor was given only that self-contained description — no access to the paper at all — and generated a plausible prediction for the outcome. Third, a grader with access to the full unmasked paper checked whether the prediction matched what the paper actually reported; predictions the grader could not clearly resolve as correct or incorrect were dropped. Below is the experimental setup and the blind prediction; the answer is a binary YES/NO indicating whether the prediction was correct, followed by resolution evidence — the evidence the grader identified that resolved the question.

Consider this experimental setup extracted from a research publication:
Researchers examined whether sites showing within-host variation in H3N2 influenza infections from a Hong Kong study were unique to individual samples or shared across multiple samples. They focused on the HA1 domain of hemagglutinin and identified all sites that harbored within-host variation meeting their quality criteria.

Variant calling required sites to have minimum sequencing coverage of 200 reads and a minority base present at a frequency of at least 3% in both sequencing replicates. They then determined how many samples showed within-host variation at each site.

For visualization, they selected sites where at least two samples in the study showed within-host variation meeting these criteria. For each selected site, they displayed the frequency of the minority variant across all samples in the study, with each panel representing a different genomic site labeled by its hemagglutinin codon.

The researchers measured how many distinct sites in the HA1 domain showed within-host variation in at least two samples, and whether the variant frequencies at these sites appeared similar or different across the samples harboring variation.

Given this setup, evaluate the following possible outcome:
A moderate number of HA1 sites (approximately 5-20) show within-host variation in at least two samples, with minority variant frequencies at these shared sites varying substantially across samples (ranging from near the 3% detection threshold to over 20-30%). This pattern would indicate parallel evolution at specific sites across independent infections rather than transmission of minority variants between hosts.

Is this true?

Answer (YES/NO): NO